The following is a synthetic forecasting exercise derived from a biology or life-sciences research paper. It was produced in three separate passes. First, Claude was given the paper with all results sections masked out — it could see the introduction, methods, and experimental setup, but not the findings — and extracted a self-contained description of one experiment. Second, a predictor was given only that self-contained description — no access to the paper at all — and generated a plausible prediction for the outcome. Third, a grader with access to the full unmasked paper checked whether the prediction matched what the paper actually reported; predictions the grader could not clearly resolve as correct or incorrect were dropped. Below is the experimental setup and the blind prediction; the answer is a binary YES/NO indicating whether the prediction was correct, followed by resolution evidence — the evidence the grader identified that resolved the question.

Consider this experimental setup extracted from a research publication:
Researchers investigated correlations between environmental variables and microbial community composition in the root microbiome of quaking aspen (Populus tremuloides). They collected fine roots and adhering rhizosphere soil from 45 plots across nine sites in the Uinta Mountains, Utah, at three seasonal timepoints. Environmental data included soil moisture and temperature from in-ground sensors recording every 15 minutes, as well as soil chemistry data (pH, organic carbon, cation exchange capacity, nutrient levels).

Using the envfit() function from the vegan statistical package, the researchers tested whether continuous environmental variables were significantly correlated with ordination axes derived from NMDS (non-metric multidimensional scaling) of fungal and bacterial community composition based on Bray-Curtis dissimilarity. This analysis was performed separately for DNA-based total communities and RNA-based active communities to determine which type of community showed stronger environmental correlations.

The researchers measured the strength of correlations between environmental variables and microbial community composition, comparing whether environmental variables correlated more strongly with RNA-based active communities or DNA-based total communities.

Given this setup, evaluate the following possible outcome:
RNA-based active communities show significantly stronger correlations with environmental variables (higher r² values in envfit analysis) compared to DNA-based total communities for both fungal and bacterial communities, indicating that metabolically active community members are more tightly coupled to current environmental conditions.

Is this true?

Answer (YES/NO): NO